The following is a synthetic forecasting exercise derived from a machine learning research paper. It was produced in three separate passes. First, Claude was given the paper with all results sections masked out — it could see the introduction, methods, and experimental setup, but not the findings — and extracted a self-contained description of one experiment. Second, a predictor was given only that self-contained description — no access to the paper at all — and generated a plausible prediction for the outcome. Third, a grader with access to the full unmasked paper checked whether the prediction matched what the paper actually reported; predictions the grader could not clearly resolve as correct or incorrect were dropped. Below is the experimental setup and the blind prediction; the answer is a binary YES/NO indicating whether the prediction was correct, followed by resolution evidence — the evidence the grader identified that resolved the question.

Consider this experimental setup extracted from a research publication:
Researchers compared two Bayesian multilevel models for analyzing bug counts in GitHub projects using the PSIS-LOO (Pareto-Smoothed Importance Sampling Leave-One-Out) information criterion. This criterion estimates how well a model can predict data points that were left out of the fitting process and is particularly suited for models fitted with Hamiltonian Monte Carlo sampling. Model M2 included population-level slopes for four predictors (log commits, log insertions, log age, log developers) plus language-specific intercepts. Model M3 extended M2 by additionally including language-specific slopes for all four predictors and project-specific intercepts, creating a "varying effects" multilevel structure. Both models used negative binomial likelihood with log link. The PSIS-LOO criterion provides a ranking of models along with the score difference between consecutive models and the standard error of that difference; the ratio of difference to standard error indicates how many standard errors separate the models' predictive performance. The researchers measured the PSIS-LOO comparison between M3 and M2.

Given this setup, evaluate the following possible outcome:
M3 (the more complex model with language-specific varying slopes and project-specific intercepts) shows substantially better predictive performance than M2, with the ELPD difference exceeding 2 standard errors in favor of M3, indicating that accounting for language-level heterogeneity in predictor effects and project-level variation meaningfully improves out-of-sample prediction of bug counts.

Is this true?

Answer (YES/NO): YES